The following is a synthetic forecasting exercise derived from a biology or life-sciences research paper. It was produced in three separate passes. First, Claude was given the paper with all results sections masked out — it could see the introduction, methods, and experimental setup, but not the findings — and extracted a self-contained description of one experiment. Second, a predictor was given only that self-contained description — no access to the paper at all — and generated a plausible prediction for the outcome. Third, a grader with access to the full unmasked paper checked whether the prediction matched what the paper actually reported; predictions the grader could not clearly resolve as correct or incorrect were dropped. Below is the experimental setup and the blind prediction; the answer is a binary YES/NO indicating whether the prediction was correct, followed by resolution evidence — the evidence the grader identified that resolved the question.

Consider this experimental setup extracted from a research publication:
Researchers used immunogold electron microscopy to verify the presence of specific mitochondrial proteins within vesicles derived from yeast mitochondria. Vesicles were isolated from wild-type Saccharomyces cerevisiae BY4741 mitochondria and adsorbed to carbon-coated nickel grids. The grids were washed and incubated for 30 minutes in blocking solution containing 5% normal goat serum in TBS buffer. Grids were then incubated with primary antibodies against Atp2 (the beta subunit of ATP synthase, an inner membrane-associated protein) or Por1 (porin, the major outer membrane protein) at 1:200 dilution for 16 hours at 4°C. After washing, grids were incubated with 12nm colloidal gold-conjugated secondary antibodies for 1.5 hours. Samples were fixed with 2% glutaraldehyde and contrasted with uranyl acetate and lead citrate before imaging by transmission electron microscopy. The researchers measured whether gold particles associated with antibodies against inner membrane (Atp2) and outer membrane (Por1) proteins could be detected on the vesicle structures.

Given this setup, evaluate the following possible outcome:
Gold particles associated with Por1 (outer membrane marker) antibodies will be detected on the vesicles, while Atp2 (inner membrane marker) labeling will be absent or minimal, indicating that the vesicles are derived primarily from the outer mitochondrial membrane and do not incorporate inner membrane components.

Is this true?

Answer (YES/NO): NO